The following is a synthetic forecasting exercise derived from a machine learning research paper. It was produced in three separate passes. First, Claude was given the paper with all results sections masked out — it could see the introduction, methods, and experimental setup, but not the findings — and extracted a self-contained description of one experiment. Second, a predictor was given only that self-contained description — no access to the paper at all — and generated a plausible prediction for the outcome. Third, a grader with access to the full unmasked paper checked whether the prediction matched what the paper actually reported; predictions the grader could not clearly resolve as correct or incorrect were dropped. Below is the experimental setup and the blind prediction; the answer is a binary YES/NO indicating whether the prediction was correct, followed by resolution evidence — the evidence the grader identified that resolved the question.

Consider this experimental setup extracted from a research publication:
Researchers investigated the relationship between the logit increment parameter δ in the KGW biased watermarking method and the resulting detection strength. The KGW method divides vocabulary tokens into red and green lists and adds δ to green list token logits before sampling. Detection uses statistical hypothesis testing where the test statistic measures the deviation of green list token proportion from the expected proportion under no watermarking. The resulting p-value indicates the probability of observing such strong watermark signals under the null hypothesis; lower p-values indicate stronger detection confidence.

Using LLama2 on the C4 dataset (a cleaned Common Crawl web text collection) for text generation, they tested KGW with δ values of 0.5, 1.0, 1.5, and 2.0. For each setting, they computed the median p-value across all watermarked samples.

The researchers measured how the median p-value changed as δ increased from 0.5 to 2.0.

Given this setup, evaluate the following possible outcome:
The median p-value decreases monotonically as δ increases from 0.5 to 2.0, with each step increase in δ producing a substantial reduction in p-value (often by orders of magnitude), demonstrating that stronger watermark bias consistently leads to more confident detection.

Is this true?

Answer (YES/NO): YES